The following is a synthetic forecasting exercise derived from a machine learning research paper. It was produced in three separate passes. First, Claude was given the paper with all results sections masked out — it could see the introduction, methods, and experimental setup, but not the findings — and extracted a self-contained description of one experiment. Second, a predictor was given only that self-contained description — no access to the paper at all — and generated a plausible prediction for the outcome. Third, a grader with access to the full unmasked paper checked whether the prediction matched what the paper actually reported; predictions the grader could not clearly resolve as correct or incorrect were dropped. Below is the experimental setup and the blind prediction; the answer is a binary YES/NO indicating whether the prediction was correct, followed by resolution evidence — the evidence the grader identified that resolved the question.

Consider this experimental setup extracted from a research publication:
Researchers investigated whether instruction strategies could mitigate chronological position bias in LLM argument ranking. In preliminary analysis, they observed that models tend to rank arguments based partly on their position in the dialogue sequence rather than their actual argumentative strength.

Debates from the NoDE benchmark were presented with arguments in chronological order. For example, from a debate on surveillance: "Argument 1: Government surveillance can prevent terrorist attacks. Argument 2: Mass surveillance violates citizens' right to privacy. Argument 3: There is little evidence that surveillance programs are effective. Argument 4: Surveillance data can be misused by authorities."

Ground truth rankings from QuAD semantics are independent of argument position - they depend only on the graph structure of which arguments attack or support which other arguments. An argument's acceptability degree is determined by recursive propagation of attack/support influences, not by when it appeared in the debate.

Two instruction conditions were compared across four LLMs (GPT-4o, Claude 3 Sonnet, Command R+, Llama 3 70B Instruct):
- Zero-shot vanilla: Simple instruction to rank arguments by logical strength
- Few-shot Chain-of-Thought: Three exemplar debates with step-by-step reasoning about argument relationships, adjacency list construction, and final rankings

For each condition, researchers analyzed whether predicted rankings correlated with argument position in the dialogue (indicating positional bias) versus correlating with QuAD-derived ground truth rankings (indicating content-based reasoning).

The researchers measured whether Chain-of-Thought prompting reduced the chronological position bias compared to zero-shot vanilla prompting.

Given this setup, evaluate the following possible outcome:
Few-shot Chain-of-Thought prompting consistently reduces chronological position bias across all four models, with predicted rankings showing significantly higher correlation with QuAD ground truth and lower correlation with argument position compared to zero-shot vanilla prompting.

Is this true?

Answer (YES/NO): NO